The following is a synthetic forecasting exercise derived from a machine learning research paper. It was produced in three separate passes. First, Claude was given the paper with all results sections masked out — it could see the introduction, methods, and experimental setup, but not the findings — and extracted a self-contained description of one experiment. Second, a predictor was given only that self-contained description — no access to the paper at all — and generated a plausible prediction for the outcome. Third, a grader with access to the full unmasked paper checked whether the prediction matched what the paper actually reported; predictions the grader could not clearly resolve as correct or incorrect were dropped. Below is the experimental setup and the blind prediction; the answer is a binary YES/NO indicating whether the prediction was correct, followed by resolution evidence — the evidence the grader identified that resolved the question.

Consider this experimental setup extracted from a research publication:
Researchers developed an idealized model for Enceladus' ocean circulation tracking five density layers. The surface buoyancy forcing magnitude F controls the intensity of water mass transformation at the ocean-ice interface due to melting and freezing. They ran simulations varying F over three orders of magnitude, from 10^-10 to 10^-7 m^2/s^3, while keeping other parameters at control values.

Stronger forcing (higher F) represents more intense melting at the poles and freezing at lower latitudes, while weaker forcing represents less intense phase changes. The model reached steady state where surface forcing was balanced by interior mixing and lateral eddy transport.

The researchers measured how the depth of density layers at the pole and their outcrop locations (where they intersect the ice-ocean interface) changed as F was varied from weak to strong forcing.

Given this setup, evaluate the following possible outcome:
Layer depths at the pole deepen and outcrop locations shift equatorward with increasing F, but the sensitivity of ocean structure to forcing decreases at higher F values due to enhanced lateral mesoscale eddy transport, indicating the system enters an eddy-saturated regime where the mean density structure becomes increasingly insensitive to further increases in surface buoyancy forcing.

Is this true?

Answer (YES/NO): NO